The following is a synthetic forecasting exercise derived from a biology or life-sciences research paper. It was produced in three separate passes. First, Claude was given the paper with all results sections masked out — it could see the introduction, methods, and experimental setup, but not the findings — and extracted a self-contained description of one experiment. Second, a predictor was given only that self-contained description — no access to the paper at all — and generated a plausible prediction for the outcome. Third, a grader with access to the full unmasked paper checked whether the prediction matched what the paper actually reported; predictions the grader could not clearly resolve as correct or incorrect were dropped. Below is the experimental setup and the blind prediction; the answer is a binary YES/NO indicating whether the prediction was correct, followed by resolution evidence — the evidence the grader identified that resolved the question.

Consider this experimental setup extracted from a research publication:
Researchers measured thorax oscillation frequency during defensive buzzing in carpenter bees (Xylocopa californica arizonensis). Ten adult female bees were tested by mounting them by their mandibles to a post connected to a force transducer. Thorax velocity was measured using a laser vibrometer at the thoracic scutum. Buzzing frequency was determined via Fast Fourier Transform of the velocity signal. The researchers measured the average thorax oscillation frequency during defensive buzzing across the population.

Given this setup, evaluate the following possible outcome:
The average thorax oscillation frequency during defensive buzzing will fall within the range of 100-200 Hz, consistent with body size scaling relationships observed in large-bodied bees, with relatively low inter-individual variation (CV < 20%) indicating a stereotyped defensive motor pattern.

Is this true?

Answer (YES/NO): NO